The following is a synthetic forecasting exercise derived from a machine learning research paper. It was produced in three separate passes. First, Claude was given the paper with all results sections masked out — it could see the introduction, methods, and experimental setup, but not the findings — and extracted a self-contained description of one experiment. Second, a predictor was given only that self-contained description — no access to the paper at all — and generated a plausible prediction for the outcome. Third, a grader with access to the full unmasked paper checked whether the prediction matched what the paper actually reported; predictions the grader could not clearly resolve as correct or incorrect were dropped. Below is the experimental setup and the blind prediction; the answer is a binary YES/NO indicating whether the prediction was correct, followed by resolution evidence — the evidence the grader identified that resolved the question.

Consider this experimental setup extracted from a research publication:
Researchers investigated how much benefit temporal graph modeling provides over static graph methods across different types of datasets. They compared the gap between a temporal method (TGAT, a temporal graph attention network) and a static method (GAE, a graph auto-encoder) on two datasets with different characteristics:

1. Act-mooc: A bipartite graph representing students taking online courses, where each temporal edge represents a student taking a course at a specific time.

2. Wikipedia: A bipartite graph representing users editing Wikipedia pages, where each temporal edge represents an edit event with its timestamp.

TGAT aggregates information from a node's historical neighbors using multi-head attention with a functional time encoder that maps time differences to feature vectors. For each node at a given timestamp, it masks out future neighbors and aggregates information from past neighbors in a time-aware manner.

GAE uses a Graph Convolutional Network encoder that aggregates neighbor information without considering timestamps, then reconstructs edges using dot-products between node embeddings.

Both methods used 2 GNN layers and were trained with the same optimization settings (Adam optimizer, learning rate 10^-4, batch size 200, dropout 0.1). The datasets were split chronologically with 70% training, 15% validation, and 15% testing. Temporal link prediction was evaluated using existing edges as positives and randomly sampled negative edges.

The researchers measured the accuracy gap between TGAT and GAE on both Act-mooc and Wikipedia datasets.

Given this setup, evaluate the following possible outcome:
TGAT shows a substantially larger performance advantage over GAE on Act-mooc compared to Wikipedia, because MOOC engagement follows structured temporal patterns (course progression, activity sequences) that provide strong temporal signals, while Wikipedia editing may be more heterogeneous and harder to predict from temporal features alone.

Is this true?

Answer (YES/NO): NO